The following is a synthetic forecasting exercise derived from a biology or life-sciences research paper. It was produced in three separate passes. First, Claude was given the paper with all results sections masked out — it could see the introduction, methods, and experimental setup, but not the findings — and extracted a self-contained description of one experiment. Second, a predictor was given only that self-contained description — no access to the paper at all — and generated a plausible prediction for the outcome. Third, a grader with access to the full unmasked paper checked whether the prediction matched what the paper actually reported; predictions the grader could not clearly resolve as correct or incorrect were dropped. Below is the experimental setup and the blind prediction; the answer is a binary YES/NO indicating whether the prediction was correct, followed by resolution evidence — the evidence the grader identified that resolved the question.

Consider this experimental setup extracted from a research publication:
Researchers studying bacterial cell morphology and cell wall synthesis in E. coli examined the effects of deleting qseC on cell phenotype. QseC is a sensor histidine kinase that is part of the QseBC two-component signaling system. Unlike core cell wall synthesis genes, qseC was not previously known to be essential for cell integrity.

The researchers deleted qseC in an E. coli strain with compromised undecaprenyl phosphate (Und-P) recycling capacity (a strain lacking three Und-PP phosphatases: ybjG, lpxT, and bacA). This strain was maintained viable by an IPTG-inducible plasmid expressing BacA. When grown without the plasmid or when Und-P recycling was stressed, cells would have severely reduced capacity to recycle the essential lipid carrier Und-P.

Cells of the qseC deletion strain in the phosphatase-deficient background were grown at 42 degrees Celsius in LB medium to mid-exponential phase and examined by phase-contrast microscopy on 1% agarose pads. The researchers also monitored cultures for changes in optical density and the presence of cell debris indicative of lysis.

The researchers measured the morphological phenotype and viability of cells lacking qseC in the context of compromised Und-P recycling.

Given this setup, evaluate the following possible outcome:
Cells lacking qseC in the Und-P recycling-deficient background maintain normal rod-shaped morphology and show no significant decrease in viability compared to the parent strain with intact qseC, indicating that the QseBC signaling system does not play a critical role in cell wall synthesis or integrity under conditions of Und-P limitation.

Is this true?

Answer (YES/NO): NO